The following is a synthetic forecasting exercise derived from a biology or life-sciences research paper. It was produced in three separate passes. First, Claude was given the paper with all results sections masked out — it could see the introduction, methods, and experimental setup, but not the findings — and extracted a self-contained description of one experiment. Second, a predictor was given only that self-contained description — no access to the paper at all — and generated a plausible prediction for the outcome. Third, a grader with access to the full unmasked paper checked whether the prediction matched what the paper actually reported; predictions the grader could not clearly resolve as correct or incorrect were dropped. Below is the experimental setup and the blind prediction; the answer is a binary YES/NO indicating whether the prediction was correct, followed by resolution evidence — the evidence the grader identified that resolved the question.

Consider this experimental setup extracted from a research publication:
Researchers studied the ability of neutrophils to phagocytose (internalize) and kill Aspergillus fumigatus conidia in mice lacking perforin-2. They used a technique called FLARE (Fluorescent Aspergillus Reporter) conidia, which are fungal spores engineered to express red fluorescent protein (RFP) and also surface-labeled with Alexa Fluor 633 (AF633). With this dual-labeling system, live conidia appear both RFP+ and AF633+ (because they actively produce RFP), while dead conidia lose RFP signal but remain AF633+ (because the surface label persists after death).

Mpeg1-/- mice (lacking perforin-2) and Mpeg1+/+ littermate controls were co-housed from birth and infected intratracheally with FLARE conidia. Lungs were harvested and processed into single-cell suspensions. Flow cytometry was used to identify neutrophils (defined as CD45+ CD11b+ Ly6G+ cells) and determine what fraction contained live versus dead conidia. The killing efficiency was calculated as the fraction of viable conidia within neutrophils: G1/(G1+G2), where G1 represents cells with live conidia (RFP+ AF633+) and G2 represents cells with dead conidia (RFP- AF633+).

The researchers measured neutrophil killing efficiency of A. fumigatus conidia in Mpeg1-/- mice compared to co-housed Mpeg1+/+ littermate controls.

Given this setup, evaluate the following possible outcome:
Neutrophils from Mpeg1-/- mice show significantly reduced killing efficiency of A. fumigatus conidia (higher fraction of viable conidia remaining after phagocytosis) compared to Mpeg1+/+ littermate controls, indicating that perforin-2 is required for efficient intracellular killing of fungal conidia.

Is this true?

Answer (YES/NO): NO